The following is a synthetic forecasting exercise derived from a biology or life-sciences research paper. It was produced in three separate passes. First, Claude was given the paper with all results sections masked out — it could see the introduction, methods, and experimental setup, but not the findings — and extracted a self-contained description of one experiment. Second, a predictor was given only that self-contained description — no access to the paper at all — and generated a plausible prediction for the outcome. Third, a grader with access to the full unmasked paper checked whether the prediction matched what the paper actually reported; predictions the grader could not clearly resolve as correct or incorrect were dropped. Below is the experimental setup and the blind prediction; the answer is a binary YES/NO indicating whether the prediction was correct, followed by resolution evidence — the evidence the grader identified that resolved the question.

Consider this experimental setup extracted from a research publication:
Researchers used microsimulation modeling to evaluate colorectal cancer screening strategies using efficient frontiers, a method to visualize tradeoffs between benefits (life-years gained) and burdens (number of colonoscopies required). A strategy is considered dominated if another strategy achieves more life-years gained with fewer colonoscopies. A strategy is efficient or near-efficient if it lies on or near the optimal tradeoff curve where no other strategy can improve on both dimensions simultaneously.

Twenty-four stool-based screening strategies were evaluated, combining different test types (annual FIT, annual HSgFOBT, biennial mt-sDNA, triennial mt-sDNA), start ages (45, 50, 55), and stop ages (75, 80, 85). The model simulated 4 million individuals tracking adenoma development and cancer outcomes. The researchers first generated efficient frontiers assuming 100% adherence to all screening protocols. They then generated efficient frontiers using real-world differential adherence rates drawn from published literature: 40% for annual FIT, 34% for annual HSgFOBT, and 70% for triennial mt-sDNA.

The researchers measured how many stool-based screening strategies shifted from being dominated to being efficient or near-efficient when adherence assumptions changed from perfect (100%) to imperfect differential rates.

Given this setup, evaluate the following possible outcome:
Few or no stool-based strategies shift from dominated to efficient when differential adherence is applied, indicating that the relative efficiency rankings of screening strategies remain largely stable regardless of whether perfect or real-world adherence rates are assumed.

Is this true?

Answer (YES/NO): NO